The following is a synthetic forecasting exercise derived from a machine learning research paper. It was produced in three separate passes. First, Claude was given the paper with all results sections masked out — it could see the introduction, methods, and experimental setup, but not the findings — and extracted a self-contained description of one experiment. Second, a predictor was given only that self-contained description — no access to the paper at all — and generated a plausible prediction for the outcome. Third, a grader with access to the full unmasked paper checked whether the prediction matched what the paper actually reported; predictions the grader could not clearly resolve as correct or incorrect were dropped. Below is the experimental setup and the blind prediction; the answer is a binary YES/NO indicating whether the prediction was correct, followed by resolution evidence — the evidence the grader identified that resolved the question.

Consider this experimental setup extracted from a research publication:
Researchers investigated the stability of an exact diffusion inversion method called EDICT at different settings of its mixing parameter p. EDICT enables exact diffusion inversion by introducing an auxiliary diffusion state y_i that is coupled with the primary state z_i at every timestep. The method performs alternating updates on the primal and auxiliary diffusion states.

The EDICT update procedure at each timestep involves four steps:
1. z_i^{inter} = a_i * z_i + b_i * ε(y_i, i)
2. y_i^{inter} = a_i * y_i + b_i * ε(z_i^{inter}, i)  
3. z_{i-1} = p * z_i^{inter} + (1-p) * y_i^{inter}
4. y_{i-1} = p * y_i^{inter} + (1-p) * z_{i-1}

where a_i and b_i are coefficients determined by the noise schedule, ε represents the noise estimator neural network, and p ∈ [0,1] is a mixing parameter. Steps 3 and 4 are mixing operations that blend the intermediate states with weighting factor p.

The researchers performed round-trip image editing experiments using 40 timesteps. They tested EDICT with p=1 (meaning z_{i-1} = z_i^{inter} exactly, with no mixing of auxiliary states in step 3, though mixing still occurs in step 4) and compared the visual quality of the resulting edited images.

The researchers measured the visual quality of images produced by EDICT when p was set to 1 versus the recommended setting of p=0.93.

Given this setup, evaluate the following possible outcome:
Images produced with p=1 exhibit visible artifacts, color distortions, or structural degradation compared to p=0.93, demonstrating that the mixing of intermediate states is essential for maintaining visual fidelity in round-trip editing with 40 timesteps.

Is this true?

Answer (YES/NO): YES